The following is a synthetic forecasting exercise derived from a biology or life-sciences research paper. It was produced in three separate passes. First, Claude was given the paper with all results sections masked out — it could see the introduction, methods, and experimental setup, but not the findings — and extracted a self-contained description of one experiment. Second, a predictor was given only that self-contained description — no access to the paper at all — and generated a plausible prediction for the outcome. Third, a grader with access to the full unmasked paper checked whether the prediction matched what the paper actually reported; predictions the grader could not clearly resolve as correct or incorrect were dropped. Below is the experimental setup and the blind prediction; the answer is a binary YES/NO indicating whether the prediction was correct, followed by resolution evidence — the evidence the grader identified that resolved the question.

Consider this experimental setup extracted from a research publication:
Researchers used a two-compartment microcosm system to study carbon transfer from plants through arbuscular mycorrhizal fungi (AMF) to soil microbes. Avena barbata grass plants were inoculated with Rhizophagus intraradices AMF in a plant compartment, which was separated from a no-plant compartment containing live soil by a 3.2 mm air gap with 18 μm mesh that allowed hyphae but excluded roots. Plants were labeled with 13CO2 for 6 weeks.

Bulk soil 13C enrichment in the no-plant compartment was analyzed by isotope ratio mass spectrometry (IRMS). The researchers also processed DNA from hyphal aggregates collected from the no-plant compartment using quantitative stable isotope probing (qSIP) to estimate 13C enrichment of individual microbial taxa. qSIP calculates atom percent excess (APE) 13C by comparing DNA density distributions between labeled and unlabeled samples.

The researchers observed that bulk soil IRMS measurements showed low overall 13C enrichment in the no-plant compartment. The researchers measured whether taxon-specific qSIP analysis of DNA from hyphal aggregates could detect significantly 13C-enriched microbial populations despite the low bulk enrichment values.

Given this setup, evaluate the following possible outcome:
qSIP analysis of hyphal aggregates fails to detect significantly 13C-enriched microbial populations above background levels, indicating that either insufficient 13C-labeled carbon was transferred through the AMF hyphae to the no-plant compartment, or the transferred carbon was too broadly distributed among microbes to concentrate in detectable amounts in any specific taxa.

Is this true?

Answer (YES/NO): NO